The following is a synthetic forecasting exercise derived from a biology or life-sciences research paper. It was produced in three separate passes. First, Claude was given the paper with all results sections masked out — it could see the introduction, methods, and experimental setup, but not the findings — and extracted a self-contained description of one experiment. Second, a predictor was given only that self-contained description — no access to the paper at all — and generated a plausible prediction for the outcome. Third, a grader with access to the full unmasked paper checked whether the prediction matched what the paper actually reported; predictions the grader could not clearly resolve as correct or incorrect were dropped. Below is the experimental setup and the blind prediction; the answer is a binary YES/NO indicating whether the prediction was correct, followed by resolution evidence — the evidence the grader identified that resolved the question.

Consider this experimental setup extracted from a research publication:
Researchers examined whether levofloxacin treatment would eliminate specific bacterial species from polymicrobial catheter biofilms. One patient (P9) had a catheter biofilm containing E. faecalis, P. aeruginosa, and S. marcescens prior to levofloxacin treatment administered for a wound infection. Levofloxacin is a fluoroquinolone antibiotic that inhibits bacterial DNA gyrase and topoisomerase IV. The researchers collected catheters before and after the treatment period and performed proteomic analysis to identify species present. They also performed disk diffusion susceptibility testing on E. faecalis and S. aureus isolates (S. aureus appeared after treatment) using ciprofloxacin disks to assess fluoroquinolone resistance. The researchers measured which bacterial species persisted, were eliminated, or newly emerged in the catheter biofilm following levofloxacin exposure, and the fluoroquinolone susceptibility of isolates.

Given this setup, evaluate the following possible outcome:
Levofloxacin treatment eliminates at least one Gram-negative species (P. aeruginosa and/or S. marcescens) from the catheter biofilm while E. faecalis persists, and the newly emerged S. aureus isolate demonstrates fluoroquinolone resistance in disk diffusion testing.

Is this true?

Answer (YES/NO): YES